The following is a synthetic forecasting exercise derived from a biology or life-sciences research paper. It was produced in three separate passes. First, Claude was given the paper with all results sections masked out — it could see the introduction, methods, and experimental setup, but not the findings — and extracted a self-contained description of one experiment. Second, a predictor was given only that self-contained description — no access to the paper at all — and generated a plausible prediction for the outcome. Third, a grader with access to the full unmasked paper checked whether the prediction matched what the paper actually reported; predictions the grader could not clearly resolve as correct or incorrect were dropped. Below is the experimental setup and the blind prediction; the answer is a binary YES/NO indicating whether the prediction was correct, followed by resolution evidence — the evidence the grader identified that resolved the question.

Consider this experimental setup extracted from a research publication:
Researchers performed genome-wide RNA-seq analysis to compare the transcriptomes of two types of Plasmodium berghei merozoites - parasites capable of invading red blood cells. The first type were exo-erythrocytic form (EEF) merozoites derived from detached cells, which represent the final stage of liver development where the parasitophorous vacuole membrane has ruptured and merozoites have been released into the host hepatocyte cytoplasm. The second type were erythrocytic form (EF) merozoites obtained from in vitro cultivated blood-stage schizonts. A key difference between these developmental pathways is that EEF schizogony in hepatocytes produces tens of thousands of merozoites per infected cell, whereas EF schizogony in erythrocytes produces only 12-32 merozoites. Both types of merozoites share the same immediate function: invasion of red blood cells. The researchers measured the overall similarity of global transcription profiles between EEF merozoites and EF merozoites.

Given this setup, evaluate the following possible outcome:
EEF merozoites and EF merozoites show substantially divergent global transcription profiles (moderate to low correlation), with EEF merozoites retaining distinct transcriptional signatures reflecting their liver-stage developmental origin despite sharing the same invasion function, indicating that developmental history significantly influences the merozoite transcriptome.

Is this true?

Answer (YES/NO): YES